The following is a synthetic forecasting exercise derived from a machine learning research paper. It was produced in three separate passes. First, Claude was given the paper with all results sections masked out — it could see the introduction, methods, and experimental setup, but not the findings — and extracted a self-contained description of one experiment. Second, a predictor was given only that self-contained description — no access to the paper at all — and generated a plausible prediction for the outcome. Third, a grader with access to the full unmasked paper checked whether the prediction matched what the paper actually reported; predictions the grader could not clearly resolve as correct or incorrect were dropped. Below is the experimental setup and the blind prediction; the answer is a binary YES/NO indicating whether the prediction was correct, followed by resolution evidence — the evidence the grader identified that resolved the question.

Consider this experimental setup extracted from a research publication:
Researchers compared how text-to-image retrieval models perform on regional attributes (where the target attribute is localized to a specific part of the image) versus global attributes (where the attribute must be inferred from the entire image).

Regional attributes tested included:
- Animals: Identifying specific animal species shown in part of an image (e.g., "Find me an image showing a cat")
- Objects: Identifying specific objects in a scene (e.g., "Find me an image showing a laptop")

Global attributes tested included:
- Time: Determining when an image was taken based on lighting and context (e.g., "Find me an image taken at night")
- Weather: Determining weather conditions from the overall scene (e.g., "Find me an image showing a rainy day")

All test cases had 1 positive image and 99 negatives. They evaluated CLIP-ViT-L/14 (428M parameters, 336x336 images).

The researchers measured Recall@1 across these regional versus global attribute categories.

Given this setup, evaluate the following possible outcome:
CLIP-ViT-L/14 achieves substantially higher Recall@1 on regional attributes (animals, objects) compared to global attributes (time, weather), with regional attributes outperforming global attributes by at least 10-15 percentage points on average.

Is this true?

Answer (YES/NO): YES